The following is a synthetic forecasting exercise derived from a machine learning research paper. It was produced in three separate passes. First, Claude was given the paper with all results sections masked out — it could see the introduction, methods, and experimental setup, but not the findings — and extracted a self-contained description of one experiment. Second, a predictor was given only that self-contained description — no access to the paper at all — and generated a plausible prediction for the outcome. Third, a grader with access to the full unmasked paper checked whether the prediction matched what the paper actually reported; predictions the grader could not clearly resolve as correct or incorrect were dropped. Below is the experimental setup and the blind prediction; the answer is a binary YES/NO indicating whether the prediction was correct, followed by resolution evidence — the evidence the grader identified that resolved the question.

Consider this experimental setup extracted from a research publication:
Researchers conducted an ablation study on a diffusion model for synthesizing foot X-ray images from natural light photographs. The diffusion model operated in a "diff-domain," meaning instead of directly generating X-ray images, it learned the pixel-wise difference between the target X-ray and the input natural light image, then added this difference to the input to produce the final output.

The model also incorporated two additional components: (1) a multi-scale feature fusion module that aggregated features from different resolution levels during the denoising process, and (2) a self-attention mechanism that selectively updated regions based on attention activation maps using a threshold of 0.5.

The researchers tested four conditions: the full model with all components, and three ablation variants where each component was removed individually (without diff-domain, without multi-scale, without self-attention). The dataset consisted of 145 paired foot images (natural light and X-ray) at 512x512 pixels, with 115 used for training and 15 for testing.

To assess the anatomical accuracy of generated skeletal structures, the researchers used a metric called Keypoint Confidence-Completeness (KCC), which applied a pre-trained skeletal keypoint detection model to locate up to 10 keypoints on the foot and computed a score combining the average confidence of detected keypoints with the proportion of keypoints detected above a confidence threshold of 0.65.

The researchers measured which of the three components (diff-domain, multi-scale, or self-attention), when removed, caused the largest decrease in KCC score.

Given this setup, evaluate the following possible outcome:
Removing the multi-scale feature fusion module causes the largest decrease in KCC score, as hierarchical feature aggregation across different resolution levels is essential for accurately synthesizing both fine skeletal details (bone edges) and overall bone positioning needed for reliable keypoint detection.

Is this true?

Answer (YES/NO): YES